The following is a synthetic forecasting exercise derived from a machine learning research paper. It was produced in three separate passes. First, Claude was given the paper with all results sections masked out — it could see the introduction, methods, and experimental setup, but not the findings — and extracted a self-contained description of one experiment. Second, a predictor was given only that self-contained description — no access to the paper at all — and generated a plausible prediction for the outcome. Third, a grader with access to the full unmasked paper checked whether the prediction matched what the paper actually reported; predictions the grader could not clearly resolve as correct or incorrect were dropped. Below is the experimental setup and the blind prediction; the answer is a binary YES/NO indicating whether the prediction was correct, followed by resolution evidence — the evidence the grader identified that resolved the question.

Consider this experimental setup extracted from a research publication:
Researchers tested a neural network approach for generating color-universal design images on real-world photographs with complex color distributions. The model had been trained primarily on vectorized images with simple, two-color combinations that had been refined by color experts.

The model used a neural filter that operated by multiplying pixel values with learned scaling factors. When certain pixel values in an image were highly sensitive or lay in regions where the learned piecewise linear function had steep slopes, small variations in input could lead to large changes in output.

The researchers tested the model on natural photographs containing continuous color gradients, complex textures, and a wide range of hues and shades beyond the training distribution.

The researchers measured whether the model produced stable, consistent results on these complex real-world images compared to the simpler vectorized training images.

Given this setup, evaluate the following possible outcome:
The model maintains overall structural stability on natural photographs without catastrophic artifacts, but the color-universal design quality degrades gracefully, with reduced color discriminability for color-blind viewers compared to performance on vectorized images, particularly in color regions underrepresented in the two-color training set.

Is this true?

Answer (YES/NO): NO